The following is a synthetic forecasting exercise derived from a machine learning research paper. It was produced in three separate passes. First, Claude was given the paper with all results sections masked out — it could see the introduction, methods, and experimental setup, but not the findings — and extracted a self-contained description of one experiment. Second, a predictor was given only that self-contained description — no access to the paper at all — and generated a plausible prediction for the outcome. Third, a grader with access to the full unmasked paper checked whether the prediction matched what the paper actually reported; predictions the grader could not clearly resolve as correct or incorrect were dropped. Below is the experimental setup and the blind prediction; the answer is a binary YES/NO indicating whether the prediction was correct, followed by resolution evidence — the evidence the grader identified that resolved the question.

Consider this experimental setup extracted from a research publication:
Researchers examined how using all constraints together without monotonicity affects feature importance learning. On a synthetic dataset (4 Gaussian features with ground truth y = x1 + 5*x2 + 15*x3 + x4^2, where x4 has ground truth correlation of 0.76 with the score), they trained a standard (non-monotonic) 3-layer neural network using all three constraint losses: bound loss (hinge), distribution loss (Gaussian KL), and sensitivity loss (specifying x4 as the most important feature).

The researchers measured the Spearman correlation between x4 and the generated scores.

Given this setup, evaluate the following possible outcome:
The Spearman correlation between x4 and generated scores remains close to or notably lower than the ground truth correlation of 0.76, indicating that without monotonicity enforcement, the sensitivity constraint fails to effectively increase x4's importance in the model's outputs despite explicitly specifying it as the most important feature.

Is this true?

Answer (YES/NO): YES